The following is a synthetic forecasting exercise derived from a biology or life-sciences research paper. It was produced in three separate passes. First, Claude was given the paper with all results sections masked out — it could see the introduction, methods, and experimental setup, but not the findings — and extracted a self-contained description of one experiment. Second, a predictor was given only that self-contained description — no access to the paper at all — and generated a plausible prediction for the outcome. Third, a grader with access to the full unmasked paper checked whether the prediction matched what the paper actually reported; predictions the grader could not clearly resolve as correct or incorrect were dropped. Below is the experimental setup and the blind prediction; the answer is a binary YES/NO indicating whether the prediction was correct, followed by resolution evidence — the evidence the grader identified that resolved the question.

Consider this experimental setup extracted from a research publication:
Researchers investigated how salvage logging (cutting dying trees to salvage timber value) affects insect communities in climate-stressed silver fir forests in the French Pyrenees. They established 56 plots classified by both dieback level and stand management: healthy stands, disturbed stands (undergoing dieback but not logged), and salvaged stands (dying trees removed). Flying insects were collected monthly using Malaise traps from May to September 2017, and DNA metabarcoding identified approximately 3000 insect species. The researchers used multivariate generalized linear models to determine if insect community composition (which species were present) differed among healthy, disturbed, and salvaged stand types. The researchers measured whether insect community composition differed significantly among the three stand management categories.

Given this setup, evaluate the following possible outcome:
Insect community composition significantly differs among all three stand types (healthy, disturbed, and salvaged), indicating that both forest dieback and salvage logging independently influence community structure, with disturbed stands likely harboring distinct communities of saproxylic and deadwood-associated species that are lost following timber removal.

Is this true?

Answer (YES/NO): NO